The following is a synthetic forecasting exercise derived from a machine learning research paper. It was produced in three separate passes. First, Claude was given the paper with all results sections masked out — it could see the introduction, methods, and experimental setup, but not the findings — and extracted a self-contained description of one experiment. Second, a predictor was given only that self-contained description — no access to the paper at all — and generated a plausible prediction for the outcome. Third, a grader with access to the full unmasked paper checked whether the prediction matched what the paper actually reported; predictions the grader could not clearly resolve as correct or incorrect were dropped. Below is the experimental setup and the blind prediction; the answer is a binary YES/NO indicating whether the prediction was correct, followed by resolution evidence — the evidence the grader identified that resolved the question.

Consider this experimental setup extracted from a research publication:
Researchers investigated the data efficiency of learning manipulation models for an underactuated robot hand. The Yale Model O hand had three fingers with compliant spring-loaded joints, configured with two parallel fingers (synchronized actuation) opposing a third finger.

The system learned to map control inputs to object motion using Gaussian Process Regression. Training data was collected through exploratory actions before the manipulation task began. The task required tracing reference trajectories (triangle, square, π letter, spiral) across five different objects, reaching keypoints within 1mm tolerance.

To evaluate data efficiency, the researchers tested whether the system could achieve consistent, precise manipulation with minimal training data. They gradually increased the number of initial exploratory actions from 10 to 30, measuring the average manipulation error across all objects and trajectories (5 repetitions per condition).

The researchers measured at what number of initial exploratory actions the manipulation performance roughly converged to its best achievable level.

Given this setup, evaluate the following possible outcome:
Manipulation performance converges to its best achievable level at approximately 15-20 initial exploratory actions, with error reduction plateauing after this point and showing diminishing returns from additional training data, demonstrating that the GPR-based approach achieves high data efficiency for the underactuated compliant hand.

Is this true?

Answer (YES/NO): YES